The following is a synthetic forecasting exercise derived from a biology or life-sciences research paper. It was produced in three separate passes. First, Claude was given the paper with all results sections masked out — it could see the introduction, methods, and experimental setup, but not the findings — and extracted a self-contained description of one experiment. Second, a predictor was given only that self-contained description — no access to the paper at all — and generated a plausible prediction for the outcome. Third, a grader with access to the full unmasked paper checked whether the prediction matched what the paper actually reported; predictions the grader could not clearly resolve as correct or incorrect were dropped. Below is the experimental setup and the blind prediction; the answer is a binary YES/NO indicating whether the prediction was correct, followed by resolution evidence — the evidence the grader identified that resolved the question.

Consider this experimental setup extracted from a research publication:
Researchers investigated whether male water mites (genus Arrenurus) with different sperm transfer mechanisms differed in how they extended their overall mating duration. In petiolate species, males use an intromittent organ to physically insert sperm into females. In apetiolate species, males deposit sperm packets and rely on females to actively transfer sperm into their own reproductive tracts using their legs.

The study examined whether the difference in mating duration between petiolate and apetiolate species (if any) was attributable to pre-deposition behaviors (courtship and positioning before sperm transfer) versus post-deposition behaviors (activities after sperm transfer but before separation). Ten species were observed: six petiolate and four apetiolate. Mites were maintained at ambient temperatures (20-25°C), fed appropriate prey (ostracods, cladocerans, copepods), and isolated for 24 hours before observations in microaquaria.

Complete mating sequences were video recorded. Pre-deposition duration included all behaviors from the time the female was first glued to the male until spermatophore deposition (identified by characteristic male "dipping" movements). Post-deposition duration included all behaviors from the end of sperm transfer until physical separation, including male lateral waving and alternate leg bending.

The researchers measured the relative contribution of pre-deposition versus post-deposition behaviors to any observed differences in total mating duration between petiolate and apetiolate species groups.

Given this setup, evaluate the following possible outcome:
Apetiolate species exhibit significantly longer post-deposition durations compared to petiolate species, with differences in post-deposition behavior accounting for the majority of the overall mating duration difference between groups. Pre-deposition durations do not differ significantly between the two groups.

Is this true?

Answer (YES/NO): NO